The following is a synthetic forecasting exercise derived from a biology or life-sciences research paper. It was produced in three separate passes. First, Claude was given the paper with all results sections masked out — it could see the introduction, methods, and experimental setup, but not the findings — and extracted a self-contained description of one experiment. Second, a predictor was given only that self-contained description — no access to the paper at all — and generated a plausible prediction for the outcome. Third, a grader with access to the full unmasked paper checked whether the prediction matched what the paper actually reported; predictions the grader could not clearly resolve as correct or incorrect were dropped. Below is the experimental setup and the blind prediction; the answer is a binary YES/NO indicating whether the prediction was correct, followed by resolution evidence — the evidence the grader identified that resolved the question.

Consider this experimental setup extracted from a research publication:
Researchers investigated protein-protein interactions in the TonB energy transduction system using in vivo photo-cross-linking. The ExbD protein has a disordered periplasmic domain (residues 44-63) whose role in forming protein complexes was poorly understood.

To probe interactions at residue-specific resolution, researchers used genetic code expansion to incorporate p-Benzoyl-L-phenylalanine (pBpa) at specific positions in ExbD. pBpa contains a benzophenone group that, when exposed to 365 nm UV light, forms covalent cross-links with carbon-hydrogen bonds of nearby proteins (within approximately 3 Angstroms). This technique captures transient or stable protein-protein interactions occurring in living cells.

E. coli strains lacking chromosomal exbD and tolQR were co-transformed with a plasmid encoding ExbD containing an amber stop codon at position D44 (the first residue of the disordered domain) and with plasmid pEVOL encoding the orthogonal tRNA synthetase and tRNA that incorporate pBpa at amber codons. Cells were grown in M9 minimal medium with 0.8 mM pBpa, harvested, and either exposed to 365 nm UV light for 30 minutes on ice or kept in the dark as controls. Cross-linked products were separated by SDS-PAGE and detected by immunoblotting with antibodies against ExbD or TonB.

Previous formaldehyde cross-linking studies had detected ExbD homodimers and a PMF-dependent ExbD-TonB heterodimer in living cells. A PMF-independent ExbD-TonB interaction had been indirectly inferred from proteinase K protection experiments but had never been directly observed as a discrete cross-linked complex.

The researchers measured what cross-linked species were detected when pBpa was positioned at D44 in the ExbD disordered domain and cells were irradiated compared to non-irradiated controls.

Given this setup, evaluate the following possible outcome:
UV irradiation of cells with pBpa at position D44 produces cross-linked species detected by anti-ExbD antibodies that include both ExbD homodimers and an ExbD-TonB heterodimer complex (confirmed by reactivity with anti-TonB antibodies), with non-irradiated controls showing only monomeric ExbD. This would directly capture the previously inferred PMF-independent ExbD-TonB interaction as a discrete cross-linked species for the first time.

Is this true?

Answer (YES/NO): NO